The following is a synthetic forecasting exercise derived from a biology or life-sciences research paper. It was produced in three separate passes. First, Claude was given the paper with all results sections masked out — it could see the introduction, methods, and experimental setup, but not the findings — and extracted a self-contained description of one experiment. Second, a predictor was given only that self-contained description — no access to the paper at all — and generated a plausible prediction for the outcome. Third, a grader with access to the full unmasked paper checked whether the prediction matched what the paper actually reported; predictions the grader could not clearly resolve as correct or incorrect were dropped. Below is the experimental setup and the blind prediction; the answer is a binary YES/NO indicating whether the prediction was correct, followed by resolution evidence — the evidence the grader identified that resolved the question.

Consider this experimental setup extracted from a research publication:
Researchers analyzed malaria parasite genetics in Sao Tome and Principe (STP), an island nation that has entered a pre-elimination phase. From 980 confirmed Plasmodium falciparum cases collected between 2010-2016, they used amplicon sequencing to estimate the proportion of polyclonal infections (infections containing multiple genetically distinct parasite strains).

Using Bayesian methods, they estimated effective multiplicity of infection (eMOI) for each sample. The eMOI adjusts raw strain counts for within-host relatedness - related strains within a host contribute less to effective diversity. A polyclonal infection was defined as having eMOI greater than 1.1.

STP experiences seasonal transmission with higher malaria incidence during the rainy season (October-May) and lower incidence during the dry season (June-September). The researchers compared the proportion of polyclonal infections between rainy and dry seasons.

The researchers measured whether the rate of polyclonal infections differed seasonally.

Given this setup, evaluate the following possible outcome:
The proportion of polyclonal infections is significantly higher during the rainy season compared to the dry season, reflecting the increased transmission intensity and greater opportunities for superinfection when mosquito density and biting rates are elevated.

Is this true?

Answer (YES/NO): NO